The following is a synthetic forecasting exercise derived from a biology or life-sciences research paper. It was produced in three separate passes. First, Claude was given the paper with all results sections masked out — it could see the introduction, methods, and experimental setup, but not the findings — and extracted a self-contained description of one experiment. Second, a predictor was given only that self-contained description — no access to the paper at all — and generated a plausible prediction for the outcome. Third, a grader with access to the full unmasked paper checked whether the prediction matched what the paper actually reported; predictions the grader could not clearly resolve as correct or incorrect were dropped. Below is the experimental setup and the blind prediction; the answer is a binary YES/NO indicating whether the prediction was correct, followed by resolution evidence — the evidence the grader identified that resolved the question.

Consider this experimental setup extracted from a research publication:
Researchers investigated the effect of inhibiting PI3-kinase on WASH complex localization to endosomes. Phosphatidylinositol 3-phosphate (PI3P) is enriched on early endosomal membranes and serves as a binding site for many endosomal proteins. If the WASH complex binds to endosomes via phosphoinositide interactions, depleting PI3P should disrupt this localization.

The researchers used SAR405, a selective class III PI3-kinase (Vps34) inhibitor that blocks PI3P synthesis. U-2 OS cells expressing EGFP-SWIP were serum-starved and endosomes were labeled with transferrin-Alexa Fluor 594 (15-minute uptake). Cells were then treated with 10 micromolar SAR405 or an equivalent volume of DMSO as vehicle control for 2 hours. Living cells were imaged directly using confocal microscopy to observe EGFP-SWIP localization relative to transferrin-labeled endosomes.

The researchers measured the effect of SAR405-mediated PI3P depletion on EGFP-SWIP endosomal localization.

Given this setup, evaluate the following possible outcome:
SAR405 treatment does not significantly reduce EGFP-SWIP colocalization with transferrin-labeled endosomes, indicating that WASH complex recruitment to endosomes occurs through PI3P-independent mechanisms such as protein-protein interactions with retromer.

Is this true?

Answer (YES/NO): NO